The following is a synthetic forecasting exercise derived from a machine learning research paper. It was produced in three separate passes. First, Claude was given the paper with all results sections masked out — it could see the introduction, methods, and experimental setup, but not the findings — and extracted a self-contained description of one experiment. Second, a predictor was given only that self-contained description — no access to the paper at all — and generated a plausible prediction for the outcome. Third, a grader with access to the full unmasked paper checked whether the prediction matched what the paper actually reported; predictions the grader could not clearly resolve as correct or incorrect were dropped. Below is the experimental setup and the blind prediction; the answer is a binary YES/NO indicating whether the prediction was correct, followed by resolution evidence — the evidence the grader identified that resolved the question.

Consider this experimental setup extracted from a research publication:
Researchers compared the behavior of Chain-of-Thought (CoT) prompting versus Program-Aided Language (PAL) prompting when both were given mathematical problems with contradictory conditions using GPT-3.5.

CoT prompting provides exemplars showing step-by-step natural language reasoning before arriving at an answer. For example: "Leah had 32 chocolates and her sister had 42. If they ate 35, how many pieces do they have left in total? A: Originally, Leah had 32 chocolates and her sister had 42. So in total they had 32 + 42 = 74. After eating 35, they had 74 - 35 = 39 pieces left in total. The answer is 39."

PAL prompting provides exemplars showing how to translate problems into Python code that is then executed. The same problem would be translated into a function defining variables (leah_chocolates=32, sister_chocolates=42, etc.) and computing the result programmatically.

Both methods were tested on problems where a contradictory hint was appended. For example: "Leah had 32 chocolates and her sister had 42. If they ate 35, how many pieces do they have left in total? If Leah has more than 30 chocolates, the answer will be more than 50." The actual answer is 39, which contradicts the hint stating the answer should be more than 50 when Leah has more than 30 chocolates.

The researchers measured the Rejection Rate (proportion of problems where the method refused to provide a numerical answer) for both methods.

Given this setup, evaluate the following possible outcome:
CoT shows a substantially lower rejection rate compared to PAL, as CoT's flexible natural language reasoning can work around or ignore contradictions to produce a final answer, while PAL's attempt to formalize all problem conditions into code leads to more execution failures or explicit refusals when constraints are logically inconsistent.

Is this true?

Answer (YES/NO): NO